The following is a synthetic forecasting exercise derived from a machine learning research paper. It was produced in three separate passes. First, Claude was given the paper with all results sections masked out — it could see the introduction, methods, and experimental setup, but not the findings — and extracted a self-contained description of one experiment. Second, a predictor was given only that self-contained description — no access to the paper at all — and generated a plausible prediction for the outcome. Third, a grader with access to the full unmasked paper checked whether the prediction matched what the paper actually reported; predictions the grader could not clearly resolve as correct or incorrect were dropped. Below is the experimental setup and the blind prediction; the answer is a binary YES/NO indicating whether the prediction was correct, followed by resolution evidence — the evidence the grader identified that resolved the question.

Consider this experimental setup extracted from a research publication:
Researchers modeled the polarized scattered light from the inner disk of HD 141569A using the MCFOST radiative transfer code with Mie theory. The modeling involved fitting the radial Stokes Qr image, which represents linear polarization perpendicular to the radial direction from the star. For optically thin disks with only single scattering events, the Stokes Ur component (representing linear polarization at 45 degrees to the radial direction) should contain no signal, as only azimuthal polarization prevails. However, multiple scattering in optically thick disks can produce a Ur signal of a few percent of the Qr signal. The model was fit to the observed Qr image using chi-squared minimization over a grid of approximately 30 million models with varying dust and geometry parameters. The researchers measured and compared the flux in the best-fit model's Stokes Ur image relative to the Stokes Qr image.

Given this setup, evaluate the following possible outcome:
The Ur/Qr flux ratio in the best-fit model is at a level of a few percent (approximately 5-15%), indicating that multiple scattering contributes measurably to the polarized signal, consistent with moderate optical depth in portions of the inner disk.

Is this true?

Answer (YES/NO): NO